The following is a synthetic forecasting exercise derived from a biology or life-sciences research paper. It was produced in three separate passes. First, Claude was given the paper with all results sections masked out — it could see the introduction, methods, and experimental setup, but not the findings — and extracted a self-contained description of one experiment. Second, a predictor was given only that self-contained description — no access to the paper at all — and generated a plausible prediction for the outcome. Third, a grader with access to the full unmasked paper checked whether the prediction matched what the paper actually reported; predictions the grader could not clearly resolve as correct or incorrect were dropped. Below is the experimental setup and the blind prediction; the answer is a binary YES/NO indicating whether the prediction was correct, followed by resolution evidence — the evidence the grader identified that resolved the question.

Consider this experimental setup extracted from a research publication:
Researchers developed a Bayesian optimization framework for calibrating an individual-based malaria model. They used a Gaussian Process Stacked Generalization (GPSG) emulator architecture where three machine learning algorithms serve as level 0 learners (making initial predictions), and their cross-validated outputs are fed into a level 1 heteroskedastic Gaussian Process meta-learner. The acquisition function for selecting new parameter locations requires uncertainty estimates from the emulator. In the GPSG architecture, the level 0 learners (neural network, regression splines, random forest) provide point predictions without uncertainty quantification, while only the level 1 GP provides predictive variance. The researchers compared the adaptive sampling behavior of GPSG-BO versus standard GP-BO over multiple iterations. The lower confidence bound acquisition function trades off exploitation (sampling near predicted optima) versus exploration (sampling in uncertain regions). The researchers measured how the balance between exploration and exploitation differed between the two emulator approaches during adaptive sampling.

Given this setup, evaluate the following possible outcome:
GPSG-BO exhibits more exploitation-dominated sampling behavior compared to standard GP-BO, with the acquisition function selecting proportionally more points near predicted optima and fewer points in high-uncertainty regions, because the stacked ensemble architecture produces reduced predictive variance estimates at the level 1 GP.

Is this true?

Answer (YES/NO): YES